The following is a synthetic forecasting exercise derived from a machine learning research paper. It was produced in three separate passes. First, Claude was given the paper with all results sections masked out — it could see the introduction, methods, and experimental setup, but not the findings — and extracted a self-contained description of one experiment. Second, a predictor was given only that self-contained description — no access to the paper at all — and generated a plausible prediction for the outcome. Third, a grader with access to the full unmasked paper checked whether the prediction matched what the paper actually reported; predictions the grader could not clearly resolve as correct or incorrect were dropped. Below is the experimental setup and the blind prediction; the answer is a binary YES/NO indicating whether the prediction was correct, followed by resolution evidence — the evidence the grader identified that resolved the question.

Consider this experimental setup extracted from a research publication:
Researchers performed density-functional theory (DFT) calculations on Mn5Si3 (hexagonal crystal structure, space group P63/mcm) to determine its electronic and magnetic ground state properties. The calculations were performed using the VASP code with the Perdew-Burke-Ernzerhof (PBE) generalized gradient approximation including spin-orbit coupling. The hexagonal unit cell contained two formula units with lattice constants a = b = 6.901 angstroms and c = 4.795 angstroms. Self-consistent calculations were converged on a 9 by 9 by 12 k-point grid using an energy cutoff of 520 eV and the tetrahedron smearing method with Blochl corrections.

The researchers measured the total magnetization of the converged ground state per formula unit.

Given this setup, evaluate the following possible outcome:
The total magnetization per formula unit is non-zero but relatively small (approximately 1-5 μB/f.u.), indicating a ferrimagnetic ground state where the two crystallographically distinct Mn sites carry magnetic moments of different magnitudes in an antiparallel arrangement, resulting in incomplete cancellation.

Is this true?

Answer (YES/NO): NO